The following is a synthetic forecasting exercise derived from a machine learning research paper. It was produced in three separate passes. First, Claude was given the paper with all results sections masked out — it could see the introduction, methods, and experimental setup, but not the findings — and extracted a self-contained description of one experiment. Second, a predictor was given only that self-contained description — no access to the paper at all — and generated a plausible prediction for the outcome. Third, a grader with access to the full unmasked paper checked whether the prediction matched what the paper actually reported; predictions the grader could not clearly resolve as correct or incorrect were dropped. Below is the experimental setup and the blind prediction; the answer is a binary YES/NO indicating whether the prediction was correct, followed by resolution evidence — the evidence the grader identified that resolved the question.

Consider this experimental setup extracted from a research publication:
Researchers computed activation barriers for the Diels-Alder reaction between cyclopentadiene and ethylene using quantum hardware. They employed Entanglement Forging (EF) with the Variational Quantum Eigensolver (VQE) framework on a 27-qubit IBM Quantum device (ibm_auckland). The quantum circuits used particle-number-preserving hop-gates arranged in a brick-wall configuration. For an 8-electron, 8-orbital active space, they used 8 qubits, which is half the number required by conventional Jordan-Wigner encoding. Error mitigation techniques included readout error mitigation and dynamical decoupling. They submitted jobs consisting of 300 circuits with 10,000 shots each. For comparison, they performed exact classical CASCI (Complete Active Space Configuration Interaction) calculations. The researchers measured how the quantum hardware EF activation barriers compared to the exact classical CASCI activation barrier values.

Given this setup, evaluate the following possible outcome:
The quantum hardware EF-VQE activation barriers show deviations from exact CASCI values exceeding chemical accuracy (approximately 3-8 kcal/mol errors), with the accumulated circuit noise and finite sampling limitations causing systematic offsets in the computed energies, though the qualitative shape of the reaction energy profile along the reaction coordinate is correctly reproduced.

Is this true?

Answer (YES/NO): NO